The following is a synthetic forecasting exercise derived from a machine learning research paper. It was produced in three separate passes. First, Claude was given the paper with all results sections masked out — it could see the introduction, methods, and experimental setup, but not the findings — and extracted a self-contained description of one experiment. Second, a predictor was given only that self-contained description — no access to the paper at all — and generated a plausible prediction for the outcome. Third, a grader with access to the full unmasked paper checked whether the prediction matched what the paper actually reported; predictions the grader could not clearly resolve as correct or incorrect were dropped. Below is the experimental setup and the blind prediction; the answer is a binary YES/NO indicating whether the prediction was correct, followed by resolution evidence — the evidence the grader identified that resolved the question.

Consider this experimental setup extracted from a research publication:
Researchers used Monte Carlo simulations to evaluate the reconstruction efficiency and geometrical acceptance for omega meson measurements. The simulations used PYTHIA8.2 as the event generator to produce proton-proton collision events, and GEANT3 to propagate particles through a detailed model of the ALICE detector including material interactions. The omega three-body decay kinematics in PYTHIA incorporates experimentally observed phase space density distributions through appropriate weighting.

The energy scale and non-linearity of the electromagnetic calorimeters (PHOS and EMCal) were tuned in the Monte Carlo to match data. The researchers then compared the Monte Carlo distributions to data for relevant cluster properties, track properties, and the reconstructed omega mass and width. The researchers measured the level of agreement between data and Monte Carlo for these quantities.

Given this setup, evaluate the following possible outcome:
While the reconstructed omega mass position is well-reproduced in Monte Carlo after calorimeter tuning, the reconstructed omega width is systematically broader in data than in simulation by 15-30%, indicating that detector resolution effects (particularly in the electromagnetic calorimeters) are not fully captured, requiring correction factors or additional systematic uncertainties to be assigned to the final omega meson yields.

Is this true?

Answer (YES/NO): NO